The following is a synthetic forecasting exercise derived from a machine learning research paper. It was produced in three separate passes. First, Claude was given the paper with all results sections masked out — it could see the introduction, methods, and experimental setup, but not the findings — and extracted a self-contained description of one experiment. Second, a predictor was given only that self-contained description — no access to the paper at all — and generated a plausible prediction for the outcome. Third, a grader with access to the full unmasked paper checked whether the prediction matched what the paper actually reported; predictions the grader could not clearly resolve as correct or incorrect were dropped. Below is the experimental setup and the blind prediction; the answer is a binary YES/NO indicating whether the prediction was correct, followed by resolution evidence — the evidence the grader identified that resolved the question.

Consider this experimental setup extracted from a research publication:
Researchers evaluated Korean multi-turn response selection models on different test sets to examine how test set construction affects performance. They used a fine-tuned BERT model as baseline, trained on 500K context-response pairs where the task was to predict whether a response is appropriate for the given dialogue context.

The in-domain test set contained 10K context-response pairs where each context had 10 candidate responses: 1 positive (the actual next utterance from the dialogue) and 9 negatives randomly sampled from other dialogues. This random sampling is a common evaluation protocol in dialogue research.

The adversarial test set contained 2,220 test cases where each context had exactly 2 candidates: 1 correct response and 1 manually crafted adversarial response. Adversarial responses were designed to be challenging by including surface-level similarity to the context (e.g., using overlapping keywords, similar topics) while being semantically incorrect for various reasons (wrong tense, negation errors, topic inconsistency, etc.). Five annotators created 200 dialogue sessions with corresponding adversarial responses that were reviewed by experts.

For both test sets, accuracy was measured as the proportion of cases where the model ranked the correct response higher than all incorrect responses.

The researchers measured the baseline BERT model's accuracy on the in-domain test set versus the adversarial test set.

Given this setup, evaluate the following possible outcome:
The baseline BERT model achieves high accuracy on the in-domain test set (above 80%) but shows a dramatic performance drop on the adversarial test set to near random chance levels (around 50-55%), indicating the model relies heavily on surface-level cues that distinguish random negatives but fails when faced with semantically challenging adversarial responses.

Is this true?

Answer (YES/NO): NO